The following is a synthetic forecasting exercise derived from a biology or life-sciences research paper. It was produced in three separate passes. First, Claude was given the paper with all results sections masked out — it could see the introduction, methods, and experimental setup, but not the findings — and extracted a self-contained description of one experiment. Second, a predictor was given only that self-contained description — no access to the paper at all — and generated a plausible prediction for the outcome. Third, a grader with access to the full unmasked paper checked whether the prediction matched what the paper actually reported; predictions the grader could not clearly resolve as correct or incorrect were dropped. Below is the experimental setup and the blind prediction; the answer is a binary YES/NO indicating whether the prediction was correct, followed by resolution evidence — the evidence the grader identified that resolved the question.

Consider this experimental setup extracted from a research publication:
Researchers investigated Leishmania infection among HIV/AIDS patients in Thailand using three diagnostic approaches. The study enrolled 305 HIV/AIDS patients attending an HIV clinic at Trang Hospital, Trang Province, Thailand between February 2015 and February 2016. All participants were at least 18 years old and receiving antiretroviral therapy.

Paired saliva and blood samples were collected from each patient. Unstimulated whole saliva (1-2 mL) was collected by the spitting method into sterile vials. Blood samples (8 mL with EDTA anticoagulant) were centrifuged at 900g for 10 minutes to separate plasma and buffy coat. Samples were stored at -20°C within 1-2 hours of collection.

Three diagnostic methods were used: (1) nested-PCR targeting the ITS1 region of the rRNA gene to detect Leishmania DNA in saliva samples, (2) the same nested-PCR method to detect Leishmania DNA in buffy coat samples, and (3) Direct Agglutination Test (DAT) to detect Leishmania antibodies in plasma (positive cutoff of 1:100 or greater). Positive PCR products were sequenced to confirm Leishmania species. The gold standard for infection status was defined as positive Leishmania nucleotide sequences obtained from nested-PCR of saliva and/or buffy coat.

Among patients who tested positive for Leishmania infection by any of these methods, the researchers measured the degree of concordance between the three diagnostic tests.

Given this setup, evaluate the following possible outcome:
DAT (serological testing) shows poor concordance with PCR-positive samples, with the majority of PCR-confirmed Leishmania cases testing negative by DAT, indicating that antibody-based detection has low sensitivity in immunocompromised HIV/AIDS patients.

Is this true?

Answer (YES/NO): NO